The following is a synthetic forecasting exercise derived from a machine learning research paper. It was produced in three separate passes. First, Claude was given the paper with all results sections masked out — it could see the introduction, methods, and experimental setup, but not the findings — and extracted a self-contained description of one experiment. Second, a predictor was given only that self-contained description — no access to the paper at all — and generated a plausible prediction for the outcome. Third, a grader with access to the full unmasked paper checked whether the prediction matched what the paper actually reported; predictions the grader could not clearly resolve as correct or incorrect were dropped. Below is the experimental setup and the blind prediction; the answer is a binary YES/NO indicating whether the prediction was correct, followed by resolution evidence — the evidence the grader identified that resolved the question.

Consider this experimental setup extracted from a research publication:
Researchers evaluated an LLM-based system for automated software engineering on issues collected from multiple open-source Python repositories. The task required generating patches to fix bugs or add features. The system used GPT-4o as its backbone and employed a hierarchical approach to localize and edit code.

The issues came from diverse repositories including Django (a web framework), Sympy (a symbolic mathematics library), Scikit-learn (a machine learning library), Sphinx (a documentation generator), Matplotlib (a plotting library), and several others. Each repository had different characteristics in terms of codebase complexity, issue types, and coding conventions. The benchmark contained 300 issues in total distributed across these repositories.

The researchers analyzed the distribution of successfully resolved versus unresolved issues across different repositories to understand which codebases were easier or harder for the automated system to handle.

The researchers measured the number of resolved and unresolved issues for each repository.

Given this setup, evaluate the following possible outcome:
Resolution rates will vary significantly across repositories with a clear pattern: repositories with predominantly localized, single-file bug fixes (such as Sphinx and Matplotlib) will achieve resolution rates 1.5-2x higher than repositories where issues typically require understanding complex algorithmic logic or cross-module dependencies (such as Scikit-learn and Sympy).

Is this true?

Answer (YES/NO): NO